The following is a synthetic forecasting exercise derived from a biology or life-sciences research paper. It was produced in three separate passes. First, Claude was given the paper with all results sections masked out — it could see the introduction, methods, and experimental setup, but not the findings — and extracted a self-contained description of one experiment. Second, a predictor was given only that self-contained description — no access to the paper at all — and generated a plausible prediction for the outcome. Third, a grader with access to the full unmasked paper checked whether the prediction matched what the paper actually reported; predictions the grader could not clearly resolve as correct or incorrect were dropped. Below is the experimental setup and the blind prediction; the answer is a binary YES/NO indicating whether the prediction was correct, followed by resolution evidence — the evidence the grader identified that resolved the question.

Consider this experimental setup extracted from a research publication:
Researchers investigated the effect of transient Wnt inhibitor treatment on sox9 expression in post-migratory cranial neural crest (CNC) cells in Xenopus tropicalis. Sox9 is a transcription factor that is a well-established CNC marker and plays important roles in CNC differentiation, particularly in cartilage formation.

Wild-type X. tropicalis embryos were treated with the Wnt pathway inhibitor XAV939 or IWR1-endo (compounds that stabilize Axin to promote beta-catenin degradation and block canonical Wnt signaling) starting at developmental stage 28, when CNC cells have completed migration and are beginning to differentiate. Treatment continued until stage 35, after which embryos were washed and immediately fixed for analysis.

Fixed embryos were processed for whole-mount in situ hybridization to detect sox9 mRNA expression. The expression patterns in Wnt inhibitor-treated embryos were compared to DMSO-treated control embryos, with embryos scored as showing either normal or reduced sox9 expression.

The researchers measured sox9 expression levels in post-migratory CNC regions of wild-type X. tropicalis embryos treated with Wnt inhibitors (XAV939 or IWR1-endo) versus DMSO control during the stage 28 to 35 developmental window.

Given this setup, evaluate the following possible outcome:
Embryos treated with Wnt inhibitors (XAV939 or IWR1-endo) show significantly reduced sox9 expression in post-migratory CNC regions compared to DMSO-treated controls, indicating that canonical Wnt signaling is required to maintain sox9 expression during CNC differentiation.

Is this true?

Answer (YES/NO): YES